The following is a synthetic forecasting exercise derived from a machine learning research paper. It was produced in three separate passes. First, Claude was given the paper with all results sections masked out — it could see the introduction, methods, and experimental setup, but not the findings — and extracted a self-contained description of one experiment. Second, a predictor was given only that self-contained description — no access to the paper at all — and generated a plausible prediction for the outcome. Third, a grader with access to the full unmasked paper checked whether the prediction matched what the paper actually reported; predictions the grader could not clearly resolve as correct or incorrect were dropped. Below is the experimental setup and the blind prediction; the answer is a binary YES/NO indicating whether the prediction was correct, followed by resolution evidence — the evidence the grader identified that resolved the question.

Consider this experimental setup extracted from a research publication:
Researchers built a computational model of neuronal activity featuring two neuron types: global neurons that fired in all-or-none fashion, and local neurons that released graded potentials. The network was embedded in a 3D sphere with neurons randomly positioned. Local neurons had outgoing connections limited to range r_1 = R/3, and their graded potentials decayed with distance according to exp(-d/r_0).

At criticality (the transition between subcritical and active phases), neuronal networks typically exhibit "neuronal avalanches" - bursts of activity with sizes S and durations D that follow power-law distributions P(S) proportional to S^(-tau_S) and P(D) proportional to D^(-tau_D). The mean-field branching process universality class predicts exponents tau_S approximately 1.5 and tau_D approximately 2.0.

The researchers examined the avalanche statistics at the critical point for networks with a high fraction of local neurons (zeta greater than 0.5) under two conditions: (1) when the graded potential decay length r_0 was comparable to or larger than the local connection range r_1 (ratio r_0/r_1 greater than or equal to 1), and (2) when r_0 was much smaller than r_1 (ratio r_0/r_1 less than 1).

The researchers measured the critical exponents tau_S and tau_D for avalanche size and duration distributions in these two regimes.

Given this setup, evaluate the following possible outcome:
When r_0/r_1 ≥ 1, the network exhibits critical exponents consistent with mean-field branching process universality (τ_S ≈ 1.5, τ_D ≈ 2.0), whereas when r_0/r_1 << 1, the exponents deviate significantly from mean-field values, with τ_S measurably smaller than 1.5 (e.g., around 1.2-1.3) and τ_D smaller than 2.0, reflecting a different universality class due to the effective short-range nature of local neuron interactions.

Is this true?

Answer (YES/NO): NO